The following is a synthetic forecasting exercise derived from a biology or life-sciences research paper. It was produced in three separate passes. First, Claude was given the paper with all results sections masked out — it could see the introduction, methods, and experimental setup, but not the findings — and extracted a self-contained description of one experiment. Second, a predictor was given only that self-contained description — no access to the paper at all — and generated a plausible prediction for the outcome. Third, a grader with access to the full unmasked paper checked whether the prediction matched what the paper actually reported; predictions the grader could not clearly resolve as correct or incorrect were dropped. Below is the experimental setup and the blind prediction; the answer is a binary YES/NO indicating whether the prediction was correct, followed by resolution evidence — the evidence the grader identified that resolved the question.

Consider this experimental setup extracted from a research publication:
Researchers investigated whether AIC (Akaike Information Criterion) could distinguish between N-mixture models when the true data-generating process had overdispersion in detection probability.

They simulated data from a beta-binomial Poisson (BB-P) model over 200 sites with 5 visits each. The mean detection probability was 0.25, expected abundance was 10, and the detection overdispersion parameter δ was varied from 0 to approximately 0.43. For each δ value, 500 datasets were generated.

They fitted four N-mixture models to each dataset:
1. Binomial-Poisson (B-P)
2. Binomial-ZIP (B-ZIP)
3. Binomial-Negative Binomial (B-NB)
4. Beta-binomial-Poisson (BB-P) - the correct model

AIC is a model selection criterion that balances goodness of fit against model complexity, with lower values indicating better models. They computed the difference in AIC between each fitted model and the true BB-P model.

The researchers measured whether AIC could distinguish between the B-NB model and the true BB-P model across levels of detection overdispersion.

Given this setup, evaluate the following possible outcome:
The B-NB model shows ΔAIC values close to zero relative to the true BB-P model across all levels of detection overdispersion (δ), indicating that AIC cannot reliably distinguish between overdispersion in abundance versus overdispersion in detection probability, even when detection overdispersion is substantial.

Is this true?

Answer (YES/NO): NO